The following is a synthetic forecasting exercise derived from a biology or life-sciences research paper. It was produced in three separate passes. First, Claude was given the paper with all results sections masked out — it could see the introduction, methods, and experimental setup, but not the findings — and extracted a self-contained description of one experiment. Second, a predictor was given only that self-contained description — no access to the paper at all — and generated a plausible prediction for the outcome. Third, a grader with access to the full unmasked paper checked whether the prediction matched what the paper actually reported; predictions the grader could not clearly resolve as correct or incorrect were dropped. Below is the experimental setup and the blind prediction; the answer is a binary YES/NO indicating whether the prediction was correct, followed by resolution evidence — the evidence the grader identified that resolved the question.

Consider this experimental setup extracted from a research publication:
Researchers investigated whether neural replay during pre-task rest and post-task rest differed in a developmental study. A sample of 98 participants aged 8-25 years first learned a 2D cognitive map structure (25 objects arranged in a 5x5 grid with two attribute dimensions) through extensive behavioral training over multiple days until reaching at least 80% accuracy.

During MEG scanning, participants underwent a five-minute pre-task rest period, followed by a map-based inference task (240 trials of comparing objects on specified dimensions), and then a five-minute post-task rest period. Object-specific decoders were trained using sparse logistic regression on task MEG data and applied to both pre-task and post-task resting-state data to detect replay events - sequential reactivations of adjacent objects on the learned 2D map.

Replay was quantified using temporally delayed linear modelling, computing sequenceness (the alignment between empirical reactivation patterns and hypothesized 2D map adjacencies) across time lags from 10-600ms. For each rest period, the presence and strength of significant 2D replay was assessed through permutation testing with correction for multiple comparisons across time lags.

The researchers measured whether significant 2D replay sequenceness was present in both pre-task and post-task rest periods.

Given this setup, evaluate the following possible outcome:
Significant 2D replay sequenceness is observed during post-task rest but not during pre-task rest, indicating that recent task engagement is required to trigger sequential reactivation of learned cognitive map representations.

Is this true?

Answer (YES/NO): YES